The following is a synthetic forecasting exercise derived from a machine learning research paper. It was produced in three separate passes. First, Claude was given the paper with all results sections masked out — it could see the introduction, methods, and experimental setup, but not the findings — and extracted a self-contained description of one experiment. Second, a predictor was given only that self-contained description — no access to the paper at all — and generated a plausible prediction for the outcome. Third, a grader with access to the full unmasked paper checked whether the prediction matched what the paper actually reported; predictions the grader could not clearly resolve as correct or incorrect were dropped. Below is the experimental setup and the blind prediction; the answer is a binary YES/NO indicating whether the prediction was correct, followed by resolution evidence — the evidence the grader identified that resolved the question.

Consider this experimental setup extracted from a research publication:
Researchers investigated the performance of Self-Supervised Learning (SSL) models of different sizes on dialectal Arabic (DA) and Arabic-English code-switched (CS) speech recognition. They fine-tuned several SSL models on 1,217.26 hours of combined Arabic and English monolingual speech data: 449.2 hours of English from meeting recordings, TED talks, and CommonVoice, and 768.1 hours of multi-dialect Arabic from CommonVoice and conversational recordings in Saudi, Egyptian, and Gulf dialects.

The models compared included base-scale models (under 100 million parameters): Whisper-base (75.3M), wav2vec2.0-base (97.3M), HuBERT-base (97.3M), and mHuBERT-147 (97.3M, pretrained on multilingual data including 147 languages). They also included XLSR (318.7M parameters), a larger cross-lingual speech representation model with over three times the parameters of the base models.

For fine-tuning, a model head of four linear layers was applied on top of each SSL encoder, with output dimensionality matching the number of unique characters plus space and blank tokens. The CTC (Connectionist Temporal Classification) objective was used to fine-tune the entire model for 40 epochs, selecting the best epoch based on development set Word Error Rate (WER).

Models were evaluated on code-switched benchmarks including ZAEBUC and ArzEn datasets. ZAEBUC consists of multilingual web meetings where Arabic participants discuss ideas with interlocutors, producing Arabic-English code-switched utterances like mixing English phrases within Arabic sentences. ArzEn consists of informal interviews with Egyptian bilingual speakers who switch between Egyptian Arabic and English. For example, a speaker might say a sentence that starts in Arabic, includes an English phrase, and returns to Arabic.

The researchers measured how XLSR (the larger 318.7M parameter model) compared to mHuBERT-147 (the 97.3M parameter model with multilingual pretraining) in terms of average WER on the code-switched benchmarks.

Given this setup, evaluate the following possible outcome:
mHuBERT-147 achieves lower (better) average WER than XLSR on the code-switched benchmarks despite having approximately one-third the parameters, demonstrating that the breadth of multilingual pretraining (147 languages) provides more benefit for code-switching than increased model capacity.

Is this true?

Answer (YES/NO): YES